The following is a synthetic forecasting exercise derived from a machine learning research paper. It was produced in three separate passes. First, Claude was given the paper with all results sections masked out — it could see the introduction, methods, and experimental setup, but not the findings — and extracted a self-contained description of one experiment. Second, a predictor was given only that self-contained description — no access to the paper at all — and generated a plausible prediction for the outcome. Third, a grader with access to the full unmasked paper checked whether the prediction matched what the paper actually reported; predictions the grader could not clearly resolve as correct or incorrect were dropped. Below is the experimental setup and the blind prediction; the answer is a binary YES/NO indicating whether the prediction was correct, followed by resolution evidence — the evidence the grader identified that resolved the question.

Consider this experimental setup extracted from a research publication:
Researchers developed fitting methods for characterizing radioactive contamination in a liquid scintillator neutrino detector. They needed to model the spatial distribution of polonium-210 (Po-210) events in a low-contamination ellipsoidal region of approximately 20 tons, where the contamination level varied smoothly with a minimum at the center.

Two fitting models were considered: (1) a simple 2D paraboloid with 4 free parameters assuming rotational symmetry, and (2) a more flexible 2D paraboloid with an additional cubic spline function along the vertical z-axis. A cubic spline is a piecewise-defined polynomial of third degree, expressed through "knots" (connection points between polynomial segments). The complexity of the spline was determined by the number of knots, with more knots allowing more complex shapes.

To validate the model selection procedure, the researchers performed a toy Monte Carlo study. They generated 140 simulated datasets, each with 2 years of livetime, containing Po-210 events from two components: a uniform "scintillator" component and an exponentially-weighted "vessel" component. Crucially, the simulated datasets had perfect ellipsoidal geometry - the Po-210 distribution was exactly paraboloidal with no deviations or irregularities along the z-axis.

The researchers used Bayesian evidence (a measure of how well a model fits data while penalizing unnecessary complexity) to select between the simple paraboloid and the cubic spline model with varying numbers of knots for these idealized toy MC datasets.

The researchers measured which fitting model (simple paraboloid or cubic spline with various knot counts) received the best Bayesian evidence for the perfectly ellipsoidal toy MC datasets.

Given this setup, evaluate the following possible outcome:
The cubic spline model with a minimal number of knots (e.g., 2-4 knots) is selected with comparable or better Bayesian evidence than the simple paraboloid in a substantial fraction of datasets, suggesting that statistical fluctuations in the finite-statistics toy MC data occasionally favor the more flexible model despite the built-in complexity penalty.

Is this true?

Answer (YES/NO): YES